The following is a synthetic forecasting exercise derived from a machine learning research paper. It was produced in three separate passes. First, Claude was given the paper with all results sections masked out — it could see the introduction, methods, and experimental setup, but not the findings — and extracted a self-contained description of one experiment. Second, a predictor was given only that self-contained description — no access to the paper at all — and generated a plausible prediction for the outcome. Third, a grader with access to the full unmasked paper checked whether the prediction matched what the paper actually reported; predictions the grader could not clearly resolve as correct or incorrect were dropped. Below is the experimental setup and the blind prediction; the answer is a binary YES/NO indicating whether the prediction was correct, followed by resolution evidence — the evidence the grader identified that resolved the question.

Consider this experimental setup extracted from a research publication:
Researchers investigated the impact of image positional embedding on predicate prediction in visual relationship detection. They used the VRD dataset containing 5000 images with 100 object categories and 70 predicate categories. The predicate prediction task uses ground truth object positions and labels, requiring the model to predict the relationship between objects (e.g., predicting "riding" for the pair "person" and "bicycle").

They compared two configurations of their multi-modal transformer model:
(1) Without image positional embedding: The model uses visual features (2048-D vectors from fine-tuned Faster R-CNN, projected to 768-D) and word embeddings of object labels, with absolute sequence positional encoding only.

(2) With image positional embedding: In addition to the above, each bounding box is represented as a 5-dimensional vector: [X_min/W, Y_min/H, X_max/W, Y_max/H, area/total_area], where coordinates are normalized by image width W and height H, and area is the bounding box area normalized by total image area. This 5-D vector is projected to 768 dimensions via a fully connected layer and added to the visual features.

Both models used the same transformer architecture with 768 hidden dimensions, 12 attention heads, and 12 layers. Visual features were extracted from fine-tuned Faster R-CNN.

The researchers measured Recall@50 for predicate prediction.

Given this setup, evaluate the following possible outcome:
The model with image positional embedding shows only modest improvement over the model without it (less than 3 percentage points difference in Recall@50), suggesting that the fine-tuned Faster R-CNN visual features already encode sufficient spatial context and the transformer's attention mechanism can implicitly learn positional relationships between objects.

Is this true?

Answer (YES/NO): NO